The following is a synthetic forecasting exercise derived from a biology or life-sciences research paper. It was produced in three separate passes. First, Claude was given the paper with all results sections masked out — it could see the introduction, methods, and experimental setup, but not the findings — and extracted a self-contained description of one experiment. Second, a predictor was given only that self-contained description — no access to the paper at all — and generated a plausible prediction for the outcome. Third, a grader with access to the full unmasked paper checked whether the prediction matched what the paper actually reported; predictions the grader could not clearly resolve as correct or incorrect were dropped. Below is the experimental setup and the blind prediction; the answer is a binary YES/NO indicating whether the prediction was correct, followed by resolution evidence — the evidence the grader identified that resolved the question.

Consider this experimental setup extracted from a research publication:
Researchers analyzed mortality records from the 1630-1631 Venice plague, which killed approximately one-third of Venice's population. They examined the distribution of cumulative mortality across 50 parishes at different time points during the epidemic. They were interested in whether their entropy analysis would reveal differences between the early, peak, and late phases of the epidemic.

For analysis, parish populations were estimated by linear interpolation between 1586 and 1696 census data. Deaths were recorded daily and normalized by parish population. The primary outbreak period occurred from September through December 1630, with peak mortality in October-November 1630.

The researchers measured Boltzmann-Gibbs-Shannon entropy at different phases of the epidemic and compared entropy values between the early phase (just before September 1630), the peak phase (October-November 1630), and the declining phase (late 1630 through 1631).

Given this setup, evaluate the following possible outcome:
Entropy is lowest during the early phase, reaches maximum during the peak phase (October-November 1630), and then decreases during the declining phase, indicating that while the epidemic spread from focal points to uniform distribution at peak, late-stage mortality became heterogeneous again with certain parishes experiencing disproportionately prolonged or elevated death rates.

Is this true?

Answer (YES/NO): NO